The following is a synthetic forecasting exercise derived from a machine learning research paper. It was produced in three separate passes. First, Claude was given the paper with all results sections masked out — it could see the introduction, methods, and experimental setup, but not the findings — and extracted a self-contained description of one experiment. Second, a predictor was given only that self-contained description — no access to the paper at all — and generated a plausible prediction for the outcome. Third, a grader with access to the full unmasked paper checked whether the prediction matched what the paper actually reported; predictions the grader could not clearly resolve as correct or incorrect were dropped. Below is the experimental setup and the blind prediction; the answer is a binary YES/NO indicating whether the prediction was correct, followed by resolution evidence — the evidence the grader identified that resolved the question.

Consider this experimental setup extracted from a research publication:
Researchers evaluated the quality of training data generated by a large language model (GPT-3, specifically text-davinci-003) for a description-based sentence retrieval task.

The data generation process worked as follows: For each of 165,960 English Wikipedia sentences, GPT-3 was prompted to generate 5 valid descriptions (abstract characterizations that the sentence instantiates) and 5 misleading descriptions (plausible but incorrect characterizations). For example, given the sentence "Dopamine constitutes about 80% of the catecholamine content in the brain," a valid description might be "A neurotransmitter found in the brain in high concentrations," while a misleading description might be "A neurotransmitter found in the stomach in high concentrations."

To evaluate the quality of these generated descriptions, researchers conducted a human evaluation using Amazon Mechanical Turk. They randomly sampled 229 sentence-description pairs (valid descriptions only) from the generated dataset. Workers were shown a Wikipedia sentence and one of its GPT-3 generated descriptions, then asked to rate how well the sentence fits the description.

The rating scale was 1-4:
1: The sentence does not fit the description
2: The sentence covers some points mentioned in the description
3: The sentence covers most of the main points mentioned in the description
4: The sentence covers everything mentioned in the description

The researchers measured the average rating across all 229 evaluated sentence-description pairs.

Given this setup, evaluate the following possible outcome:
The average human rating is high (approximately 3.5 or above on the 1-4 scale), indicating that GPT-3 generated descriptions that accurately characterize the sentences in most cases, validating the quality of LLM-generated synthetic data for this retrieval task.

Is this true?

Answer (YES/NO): YES